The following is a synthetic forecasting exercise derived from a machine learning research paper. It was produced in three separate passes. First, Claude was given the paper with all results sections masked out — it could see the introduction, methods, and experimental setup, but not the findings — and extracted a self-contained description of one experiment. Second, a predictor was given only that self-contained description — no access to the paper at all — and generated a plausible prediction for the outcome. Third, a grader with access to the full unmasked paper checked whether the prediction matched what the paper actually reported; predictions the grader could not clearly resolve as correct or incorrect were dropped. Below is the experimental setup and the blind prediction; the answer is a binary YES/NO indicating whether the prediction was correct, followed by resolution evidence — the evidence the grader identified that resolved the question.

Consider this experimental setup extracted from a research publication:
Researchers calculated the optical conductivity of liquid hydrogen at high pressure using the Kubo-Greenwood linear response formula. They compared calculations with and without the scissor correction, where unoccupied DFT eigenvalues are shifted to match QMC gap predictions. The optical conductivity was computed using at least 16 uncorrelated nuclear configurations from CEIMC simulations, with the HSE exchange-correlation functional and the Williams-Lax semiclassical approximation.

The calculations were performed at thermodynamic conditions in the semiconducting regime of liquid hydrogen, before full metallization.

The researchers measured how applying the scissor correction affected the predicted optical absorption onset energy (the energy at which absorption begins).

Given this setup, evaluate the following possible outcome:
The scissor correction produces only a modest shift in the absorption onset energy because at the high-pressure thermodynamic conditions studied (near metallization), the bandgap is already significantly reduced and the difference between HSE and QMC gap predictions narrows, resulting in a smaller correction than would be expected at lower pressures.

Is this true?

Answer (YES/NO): NO